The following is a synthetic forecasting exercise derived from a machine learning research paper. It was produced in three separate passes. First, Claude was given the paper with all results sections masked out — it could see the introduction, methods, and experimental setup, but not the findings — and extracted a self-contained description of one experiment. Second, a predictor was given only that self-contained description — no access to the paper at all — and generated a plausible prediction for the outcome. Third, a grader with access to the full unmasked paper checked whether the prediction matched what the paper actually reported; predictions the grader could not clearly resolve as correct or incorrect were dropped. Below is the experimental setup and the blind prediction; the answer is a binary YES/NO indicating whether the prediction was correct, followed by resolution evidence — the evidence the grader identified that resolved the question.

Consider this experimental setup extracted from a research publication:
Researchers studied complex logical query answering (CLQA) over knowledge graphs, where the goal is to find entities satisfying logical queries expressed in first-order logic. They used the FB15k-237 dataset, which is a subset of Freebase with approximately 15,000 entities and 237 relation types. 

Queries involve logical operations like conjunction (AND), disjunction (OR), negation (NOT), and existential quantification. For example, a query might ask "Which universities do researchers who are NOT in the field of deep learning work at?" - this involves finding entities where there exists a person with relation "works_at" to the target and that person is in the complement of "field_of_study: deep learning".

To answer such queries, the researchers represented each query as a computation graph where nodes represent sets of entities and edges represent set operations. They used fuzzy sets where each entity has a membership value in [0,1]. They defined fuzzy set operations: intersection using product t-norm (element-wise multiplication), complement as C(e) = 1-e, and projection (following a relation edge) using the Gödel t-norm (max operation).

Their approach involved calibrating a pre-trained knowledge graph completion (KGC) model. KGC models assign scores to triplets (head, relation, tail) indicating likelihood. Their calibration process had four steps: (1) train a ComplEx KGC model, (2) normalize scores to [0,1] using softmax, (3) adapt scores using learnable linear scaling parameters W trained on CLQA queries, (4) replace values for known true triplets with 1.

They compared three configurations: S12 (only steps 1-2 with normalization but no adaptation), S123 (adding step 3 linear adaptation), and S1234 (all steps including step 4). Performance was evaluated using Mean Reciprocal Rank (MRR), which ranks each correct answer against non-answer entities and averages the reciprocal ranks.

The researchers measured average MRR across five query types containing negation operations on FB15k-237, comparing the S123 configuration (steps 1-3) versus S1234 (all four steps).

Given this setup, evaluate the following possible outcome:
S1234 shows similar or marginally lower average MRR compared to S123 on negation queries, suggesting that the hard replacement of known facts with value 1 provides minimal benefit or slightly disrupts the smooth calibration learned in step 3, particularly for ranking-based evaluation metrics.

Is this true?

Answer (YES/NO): NO